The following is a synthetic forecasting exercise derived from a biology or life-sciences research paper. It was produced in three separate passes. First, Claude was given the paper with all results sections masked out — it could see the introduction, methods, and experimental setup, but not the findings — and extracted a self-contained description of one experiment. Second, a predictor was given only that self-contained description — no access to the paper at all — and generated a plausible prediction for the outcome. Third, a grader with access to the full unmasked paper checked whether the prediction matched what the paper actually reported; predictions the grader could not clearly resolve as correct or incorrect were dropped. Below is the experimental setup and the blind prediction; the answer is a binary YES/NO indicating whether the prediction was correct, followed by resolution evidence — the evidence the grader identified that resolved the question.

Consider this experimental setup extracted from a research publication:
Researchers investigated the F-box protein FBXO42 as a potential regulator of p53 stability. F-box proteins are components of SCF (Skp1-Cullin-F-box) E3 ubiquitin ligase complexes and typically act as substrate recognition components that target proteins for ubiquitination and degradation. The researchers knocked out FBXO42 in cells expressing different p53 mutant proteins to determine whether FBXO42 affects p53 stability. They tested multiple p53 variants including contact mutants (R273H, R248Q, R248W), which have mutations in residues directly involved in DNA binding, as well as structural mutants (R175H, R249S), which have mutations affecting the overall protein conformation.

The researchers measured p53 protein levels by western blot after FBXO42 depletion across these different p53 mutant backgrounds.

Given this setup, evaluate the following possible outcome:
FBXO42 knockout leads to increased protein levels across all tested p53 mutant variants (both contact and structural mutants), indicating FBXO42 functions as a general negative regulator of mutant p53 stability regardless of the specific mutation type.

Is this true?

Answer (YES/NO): NO